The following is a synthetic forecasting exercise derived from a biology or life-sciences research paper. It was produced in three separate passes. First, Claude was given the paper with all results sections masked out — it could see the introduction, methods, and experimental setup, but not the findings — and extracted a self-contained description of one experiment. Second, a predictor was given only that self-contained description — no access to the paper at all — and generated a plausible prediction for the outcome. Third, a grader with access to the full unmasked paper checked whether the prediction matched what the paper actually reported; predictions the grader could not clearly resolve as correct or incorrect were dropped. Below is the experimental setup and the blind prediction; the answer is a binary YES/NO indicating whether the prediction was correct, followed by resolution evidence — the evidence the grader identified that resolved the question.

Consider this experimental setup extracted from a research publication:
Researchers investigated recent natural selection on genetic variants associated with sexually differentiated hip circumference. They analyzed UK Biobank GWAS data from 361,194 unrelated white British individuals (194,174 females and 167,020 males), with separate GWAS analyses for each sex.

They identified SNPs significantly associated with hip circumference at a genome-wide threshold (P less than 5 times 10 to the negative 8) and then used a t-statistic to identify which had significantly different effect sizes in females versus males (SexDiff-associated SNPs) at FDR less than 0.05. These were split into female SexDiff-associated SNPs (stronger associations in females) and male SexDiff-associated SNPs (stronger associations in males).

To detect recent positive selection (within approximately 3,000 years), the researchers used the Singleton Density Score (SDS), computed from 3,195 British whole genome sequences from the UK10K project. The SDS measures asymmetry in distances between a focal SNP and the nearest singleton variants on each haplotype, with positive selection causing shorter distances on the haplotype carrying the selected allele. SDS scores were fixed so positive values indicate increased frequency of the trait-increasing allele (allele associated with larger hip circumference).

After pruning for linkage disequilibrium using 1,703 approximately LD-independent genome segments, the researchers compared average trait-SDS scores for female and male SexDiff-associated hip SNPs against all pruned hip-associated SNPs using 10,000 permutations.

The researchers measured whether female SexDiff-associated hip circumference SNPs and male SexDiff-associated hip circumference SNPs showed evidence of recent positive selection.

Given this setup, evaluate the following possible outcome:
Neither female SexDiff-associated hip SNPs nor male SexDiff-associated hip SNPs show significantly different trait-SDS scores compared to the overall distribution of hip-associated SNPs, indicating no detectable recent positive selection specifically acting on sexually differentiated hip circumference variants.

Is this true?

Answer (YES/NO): YES